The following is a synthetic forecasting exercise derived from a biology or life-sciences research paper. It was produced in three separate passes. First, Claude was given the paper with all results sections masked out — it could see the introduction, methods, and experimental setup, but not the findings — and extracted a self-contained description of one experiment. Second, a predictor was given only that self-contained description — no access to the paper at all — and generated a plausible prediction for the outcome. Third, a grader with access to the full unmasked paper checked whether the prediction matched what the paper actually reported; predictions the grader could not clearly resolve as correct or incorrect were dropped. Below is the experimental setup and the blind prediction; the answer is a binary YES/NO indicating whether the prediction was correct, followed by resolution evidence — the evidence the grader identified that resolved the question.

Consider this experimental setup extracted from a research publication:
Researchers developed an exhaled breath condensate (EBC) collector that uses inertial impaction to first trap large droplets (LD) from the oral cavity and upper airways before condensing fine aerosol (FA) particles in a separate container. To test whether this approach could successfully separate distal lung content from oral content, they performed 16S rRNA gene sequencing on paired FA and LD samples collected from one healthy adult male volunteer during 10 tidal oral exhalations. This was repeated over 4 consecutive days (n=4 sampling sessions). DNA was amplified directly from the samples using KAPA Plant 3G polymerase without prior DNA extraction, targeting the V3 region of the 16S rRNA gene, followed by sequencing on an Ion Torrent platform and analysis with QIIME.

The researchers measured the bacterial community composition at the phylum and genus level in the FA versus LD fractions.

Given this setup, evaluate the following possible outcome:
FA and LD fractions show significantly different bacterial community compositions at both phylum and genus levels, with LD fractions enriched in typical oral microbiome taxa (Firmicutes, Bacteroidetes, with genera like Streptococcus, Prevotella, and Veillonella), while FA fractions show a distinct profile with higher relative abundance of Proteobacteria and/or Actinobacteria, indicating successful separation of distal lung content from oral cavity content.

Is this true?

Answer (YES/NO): YES